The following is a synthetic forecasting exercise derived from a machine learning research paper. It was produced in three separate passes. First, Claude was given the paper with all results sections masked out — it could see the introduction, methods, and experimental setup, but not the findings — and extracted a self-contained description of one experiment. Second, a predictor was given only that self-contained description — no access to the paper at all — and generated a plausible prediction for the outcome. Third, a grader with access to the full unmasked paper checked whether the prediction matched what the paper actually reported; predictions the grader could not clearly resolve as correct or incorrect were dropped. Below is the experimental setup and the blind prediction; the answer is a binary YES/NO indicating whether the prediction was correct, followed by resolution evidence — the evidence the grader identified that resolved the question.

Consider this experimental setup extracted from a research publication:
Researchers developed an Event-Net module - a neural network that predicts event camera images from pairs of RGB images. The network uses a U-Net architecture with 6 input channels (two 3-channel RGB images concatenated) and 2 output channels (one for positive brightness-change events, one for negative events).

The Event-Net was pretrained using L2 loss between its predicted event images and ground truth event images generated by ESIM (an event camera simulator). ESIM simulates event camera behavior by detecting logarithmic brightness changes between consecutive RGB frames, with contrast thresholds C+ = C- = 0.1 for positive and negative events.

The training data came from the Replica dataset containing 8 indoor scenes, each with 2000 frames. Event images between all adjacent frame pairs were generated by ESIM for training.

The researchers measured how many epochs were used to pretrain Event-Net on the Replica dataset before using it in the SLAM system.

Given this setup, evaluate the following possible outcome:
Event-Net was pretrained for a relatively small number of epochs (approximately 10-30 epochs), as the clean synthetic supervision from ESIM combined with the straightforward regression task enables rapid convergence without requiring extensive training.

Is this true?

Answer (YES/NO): NO